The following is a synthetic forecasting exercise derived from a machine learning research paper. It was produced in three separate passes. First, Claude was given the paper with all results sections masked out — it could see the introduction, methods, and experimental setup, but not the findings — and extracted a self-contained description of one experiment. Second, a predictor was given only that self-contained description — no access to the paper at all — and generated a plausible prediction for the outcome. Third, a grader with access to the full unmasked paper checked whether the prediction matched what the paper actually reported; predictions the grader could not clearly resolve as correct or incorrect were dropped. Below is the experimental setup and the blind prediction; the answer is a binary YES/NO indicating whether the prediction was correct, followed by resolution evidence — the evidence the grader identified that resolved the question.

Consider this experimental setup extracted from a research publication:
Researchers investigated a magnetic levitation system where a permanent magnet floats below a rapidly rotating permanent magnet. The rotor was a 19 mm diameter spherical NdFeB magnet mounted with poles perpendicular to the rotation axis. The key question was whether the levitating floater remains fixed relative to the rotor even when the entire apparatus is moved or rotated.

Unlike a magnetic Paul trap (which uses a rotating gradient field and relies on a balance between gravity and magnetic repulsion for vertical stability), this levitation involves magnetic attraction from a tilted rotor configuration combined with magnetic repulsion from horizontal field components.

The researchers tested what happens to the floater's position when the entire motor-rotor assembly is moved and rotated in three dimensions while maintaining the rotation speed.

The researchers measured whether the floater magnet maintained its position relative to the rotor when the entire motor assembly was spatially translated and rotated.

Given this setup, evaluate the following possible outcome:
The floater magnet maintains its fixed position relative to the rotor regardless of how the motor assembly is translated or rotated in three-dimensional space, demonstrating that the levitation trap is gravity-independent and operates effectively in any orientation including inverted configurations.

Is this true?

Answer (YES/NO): YES